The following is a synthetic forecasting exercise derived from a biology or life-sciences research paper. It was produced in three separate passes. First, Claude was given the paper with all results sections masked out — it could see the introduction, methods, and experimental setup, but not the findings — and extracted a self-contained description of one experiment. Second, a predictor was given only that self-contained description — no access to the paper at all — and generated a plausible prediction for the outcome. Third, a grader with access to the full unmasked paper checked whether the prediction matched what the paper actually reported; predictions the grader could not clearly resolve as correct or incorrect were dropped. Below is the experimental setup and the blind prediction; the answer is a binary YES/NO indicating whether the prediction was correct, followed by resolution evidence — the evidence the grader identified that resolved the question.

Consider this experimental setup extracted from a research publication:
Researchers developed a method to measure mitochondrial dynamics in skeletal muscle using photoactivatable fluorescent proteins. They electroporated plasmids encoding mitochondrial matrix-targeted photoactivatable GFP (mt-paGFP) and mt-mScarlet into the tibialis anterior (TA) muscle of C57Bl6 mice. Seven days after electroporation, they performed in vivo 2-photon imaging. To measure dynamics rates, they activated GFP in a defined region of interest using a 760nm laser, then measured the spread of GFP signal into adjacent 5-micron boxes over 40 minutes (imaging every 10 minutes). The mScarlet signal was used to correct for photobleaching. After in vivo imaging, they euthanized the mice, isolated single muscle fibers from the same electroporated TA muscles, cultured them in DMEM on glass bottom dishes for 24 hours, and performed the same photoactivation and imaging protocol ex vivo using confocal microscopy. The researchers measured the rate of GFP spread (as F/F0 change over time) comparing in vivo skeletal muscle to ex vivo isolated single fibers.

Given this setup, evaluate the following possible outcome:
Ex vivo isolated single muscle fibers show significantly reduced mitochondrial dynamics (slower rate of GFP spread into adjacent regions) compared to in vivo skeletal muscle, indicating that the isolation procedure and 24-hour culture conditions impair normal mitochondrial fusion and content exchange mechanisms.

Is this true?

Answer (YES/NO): NO